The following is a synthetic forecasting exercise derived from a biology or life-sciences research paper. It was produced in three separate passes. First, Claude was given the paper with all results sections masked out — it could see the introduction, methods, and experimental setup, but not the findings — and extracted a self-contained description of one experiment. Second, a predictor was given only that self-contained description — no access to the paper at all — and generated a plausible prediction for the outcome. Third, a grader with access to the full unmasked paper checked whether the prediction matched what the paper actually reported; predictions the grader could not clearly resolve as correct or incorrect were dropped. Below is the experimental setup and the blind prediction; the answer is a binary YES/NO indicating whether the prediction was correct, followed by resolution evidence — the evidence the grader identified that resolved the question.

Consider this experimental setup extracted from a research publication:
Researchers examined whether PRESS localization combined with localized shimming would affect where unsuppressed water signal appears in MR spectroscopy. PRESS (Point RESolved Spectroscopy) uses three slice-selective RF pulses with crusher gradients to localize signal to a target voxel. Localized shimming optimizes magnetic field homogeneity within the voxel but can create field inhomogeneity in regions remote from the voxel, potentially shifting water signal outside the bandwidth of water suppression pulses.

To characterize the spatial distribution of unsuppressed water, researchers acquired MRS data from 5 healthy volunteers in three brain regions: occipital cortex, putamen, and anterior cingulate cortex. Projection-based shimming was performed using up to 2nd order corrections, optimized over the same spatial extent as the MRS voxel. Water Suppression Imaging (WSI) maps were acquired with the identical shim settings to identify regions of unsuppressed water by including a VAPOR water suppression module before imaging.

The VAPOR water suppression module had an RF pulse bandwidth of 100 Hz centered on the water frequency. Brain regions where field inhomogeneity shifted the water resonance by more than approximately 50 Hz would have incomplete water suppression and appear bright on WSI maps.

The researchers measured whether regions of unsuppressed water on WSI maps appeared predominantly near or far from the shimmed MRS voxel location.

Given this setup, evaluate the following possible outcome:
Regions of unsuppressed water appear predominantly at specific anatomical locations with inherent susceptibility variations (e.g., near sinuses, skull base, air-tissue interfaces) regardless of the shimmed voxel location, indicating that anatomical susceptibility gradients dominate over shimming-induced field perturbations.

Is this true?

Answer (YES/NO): NO